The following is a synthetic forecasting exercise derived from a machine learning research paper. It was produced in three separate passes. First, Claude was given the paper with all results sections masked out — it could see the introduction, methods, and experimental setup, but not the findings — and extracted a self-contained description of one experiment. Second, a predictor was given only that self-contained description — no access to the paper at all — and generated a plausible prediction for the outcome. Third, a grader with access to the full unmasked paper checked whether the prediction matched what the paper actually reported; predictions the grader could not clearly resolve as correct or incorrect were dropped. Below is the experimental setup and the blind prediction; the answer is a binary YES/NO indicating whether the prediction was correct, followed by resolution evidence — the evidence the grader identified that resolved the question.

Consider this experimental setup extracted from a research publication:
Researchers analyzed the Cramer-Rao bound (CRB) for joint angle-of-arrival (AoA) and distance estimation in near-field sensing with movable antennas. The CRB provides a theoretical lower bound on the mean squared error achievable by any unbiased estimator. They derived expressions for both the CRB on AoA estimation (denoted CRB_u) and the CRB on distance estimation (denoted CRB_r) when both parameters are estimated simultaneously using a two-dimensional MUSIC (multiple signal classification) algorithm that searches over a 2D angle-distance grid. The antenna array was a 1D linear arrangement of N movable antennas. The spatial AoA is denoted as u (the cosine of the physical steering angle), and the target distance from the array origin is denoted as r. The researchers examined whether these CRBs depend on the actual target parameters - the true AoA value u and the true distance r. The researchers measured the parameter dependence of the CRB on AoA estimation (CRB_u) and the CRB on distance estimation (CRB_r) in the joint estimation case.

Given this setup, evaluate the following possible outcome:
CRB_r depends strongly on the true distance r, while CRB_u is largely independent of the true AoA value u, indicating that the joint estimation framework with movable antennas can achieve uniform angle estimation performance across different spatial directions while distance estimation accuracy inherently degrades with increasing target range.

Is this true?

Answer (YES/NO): YES